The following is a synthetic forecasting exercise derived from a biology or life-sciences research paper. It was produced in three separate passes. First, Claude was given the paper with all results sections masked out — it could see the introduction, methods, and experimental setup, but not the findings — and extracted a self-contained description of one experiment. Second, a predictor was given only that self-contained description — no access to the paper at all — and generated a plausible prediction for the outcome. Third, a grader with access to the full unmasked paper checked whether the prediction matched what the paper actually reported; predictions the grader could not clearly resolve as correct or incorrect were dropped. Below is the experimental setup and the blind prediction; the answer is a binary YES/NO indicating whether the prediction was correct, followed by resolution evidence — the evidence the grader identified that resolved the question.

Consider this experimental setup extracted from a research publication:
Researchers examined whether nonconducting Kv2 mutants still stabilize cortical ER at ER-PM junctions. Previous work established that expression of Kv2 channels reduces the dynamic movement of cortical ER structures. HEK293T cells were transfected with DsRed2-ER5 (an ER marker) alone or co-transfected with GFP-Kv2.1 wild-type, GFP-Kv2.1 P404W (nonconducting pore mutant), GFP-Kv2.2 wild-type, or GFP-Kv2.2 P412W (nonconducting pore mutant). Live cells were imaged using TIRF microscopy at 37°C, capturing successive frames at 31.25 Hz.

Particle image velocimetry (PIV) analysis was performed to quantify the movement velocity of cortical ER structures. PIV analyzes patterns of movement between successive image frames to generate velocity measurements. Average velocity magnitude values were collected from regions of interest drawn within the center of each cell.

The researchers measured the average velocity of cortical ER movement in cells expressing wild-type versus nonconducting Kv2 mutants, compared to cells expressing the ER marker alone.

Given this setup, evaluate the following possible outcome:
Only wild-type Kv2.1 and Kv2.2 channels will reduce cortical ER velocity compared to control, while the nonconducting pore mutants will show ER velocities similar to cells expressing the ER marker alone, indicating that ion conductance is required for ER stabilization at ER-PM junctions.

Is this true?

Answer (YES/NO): NO